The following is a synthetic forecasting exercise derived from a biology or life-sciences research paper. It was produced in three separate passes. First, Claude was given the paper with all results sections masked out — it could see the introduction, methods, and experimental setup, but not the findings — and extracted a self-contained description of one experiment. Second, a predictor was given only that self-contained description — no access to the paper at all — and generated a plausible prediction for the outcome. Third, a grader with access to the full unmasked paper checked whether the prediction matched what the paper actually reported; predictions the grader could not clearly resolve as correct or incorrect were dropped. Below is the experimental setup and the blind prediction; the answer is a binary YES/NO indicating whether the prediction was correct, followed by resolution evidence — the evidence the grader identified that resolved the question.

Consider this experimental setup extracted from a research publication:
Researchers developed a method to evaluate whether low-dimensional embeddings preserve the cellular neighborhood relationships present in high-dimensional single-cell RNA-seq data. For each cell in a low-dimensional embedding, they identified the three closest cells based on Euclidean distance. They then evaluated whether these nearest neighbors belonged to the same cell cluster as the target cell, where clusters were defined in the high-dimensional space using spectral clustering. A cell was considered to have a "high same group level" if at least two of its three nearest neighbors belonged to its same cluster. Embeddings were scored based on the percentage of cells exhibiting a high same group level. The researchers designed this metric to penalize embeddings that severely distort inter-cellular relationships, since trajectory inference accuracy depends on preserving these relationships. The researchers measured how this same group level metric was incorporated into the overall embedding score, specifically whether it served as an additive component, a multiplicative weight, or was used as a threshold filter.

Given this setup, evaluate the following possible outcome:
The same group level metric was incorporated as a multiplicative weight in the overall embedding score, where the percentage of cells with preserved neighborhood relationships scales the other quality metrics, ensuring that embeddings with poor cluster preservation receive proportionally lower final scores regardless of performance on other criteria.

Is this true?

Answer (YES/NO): YES